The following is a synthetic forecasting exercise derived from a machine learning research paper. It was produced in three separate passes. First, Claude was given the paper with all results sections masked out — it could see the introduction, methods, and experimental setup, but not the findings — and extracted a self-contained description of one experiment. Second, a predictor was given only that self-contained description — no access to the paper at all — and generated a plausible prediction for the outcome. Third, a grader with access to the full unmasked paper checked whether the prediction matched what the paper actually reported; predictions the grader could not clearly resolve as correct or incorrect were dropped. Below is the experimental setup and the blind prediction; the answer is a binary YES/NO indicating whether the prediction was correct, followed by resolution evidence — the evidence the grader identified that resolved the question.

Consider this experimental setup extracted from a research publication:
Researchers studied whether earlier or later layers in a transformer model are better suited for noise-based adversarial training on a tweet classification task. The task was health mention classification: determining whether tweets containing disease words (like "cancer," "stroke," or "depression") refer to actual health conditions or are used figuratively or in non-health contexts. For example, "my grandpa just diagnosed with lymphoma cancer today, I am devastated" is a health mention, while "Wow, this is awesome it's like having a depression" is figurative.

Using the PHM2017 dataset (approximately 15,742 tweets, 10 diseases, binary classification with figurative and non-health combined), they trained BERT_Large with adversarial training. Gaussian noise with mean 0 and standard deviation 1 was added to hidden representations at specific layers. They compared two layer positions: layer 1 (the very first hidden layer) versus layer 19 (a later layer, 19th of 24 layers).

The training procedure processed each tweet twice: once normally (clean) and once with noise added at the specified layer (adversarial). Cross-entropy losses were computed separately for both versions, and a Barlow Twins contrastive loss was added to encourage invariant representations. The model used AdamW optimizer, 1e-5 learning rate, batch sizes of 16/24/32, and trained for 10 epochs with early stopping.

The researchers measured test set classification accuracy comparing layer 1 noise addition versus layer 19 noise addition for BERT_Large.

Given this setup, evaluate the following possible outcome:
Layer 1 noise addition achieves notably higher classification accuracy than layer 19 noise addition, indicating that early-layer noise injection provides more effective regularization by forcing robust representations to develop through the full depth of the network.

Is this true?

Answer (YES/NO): YES